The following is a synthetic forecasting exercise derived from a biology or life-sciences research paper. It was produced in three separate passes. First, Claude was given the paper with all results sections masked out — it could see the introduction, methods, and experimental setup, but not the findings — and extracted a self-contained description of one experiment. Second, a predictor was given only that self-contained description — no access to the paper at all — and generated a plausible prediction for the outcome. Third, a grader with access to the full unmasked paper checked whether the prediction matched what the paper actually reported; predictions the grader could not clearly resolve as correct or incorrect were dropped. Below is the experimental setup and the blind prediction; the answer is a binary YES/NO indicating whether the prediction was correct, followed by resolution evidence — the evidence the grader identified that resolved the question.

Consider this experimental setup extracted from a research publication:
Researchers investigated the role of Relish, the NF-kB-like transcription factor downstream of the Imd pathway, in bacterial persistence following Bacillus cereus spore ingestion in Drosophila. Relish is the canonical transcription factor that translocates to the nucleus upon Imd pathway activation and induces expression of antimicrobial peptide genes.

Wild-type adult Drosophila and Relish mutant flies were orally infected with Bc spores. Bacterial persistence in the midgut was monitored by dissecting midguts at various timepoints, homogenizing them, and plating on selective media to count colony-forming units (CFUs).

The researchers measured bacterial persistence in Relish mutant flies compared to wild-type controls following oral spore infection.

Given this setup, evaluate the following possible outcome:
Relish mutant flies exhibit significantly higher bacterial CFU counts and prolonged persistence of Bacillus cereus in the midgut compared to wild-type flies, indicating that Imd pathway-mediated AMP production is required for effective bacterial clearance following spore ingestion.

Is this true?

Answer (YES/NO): NO